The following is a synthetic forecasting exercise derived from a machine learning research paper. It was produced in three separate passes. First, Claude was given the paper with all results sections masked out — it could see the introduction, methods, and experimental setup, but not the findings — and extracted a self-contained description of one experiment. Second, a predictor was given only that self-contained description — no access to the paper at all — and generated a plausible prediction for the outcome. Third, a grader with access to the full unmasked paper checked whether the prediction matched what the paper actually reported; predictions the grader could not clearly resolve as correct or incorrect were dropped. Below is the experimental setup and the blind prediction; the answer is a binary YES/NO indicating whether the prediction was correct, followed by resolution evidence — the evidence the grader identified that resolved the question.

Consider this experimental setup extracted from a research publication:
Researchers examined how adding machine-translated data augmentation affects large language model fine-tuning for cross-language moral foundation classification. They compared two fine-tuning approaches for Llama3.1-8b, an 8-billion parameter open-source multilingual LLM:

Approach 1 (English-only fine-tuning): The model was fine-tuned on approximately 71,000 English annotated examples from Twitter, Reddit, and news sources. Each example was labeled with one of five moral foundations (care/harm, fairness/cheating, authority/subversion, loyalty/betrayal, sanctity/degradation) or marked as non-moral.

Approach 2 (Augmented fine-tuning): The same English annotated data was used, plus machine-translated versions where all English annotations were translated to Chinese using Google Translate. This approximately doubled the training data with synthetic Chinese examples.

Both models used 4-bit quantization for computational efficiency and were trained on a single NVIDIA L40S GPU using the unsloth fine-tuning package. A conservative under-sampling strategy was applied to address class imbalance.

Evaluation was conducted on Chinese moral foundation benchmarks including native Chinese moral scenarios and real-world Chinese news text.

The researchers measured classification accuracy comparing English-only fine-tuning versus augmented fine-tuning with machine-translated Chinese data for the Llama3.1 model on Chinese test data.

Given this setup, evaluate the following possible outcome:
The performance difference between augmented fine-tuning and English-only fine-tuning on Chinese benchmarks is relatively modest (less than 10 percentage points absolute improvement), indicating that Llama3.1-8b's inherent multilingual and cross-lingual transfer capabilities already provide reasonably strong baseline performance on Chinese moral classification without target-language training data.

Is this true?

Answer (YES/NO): YES